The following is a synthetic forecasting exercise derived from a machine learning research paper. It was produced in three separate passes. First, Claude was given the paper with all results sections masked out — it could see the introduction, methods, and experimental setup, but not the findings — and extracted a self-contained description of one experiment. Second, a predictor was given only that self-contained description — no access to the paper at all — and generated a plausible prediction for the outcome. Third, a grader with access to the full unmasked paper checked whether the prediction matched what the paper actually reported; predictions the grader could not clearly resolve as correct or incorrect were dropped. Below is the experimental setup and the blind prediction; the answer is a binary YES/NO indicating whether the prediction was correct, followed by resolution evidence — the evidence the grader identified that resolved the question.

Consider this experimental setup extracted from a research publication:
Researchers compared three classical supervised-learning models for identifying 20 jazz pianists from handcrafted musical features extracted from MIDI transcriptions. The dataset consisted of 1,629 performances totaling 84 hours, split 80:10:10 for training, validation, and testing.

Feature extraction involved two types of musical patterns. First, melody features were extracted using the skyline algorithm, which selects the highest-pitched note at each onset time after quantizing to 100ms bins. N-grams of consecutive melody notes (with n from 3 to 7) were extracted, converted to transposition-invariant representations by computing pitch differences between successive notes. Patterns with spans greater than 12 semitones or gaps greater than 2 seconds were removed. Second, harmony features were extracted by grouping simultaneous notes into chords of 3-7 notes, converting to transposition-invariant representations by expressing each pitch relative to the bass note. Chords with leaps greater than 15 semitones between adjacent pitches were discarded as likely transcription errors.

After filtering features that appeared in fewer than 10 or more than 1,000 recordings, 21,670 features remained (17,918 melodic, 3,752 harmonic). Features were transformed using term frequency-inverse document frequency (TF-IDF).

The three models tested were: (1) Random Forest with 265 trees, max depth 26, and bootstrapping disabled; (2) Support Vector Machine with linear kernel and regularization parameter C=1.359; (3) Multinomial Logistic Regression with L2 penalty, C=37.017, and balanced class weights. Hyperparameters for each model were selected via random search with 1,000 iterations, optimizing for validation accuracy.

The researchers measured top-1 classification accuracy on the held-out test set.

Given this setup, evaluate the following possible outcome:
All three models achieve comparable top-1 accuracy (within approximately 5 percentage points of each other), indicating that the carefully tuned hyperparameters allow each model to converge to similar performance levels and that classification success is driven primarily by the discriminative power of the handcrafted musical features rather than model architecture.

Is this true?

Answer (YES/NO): NO